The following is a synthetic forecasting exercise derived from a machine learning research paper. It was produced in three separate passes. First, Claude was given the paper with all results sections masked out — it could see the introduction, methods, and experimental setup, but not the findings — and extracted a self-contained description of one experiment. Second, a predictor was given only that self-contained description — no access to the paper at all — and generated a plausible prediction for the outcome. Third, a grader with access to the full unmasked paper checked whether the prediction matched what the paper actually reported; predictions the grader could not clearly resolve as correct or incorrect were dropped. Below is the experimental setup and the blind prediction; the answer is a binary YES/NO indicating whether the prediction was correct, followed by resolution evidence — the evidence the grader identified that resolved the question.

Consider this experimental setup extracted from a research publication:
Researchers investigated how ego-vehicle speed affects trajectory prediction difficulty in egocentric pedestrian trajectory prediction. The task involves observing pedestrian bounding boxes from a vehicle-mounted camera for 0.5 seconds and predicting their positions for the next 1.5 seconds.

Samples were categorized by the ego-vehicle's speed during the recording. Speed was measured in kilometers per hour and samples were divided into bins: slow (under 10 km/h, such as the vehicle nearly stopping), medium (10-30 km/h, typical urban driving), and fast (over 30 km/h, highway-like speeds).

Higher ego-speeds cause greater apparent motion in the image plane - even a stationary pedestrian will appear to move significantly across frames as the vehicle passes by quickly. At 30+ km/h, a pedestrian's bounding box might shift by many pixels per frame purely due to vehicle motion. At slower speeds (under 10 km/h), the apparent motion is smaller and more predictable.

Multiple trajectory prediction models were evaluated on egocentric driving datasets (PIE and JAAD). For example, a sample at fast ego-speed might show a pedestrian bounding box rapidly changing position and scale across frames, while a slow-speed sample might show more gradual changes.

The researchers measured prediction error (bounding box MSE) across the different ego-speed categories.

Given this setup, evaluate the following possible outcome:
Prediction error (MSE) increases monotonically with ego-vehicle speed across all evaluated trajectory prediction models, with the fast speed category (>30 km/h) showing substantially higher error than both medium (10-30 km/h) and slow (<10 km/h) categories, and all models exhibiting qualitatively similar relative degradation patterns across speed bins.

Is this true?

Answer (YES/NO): NO